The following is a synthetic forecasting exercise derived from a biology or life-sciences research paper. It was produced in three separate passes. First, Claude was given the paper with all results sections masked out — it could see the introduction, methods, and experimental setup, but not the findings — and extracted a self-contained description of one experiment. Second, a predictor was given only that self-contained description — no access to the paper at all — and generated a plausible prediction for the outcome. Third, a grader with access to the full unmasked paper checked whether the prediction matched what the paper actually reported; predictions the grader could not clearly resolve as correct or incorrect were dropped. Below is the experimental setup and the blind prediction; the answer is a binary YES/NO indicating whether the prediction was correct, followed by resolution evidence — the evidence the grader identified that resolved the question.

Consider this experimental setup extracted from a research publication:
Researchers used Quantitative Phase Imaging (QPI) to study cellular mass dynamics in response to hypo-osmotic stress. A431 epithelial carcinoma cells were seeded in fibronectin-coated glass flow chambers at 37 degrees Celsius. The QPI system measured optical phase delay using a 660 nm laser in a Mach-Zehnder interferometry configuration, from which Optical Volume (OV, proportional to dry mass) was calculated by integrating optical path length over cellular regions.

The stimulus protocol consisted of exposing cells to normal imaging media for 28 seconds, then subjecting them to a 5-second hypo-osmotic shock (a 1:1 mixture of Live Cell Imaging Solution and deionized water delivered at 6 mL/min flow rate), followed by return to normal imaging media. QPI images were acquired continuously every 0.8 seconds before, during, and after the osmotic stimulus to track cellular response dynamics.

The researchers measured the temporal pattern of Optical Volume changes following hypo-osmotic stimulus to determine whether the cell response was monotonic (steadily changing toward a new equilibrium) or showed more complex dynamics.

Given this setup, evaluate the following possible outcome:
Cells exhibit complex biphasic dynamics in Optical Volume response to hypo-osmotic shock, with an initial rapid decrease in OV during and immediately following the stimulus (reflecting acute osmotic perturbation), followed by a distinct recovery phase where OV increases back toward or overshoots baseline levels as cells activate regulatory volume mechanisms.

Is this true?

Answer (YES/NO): NO